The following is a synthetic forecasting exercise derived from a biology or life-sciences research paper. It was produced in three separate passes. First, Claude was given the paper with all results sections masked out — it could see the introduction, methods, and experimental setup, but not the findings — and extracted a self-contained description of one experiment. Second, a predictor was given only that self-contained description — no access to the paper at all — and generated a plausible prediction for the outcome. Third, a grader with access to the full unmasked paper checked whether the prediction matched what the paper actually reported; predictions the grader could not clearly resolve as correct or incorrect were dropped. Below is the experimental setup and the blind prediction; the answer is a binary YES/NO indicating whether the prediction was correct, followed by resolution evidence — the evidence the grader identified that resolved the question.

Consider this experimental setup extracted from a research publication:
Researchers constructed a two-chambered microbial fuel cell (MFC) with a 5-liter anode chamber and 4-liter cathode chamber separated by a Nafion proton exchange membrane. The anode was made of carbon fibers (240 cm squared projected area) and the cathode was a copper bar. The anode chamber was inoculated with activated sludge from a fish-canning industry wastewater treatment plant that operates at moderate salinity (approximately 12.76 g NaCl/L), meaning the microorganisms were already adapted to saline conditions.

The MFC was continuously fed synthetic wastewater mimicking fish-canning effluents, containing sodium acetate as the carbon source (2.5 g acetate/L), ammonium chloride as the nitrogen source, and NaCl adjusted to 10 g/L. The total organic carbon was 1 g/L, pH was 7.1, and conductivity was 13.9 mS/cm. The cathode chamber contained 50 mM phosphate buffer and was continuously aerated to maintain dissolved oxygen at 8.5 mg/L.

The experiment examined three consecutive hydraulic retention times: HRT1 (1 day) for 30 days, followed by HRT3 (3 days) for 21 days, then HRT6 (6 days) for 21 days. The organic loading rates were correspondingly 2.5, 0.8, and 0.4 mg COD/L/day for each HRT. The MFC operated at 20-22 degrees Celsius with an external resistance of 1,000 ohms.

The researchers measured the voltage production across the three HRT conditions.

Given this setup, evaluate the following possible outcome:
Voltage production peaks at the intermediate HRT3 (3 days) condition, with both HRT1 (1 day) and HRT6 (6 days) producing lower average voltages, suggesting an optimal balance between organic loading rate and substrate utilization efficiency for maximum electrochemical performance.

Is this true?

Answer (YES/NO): NO